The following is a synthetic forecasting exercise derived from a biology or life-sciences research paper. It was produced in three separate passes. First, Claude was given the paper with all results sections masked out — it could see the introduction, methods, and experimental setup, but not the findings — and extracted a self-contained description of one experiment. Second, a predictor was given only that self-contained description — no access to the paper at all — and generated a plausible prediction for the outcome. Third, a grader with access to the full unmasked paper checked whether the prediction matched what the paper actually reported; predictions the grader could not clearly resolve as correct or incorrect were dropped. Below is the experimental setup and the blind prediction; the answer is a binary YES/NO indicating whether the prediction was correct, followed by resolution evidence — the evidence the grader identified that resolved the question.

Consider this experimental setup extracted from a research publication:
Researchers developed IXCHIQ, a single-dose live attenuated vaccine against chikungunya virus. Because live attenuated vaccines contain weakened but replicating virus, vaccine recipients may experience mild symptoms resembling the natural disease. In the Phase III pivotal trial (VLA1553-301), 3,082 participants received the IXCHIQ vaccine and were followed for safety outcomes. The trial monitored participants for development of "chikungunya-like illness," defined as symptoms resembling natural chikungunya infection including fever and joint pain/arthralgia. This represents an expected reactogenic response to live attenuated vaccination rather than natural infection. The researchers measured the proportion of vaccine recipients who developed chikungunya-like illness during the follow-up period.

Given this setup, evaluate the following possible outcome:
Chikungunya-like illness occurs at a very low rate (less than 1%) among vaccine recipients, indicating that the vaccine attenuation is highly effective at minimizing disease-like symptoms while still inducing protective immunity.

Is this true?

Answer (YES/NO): YES